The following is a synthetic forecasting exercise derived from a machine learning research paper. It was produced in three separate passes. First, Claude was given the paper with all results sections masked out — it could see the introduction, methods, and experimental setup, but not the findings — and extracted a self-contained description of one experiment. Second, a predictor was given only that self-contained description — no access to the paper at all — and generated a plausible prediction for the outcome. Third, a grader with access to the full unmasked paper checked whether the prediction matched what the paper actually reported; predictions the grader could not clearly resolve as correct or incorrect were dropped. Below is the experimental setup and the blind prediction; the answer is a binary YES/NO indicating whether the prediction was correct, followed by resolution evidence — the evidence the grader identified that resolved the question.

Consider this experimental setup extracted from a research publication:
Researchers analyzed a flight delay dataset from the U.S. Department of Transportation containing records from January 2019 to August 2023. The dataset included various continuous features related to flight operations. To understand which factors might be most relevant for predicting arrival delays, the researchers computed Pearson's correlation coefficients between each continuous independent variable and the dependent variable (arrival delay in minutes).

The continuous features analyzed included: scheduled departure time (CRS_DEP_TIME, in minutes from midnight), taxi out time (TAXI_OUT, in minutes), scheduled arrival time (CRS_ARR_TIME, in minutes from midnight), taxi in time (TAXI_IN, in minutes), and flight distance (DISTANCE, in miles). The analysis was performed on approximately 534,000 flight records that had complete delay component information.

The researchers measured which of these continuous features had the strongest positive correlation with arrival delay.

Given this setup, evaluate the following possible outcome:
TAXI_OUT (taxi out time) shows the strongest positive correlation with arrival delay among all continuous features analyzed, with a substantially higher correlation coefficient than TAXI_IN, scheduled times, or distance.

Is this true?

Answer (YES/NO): NO